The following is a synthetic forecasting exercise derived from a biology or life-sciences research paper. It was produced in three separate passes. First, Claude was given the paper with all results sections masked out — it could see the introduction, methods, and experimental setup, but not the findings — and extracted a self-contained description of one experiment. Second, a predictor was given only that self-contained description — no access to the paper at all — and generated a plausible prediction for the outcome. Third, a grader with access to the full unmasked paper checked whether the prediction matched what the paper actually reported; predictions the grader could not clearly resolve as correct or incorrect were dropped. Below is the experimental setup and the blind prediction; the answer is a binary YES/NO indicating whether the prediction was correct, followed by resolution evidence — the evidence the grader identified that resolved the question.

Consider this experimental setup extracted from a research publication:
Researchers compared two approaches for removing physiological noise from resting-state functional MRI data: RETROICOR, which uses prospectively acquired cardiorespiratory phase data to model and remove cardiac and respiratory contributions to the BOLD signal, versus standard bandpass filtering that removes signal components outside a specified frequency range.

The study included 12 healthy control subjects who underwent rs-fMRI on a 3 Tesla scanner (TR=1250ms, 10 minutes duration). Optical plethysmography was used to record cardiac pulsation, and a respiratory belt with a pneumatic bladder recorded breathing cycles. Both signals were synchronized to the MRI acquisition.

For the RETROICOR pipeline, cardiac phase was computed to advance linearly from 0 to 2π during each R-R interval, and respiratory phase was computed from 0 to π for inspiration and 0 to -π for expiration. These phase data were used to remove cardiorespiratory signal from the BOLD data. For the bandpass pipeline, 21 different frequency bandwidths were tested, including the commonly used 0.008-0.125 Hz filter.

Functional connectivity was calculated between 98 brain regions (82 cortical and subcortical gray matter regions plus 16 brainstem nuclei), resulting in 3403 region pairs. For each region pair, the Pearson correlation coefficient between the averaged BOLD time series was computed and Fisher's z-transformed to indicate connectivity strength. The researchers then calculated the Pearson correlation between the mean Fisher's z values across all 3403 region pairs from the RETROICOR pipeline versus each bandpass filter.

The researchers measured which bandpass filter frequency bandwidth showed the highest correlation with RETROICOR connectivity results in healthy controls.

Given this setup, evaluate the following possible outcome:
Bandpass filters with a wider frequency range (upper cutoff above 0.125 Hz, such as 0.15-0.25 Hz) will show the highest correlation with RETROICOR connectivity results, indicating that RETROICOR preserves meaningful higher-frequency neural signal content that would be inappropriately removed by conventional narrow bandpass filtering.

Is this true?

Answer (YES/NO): NO